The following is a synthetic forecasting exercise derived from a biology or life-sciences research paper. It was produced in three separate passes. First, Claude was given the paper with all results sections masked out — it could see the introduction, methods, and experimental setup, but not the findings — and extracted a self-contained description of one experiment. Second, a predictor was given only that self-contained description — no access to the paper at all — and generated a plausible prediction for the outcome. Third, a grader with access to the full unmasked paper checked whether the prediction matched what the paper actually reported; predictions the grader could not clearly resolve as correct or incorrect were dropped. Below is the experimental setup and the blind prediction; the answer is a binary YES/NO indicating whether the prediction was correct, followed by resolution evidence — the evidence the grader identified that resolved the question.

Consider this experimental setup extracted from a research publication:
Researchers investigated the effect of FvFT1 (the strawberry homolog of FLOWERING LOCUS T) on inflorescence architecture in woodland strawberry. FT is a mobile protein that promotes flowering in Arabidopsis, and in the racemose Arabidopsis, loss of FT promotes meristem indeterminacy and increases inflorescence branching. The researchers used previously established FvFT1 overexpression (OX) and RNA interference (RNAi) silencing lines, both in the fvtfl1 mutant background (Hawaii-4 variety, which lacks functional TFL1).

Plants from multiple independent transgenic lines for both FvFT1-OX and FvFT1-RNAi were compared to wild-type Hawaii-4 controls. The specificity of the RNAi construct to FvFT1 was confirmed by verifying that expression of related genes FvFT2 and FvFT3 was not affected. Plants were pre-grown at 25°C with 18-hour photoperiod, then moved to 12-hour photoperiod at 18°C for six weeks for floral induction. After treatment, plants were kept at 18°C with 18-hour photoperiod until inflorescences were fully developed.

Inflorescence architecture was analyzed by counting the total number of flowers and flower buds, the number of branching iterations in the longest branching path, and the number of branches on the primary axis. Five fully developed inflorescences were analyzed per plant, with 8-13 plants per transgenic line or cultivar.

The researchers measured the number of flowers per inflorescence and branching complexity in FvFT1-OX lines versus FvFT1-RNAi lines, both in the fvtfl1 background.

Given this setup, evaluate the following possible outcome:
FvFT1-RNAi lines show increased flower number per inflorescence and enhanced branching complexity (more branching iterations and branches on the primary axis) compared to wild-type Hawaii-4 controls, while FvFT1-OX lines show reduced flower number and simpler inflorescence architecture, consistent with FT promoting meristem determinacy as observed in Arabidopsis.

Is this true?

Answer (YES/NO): YES